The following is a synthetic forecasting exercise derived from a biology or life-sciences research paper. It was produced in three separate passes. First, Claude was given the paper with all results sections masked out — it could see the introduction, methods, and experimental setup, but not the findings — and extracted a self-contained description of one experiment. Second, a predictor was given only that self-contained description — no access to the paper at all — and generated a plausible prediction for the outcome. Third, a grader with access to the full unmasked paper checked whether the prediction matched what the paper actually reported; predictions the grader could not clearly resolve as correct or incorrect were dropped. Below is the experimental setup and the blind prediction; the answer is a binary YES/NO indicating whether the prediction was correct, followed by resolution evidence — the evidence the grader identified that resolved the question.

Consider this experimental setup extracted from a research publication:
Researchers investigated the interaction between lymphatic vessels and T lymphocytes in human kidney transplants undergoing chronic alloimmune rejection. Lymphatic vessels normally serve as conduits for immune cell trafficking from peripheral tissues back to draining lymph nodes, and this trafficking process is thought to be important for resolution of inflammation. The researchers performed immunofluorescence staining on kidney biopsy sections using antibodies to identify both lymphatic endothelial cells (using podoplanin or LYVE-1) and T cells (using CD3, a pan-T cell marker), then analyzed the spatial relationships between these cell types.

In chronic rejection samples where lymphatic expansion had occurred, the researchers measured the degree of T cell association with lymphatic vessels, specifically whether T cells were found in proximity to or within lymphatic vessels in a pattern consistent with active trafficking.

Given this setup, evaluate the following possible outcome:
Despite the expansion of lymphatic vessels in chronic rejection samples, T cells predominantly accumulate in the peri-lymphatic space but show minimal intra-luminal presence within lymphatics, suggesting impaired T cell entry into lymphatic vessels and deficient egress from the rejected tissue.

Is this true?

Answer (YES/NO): NO